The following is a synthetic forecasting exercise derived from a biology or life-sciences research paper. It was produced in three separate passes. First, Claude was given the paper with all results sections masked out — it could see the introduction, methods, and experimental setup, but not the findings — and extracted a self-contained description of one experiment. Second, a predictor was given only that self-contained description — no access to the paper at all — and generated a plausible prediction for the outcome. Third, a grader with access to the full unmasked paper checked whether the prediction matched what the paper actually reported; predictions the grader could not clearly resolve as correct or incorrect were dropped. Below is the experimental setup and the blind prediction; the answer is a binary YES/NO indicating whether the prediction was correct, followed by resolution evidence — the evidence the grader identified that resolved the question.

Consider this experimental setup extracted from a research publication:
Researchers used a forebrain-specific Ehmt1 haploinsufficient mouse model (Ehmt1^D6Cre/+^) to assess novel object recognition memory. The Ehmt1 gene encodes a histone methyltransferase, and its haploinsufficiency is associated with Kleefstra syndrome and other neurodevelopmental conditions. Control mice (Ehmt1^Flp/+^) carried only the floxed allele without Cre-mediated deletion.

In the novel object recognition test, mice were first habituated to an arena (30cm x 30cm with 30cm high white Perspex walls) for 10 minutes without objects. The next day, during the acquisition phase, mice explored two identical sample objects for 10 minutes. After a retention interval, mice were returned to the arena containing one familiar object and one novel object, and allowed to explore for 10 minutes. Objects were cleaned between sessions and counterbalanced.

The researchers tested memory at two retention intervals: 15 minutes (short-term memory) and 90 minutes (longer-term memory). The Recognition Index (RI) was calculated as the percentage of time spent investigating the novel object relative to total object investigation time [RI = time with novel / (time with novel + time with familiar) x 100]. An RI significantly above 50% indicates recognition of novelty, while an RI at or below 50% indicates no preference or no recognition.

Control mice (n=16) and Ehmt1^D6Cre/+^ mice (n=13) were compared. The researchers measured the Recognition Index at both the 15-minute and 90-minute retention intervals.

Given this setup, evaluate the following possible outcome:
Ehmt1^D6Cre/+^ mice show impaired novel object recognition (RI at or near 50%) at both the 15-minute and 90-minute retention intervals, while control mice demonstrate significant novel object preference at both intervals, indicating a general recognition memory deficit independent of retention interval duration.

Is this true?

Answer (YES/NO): YES